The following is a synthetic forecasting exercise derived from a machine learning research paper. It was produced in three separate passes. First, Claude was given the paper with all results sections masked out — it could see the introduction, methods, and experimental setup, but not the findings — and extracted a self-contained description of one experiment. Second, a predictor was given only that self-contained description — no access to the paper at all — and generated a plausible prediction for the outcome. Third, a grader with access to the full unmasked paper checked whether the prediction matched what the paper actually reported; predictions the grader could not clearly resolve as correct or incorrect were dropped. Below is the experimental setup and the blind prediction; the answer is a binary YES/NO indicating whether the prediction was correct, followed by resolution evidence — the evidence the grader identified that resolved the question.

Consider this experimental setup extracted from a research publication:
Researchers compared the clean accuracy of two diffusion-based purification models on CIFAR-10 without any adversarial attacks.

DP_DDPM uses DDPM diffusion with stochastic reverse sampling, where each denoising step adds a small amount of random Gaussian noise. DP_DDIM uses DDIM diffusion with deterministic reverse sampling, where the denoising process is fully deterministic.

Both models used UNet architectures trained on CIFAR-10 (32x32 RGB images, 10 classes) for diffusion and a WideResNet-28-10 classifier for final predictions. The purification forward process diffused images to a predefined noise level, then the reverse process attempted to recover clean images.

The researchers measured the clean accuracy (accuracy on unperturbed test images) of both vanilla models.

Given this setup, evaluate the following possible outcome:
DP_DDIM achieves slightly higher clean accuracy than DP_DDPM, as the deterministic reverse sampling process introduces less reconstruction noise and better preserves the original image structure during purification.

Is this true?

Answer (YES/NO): YES